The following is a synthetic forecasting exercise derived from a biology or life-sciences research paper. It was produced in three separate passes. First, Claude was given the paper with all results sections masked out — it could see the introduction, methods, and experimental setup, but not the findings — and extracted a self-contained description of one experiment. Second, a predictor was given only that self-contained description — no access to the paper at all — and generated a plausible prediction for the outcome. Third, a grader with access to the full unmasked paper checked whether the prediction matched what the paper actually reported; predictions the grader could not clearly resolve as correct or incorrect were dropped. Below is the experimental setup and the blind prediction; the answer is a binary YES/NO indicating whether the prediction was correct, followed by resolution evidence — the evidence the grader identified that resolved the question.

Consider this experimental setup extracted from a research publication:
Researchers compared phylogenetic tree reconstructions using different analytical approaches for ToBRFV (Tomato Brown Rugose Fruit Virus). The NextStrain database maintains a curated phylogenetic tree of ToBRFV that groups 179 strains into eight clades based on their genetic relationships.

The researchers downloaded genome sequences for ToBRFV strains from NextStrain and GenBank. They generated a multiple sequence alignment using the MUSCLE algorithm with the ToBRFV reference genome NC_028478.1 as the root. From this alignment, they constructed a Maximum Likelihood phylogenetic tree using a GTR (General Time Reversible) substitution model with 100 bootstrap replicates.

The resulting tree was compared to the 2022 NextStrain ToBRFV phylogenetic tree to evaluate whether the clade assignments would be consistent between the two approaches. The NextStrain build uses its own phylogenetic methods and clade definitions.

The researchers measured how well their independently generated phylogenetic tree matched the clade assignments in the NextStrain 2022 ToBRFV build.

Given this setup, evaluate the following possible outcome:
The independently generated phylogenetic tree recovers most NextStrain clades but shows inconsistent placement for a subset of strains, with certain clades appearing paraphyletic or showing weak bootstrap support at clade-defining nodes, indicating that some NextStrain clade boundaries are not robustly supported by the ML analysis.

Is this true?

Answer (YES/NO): YES